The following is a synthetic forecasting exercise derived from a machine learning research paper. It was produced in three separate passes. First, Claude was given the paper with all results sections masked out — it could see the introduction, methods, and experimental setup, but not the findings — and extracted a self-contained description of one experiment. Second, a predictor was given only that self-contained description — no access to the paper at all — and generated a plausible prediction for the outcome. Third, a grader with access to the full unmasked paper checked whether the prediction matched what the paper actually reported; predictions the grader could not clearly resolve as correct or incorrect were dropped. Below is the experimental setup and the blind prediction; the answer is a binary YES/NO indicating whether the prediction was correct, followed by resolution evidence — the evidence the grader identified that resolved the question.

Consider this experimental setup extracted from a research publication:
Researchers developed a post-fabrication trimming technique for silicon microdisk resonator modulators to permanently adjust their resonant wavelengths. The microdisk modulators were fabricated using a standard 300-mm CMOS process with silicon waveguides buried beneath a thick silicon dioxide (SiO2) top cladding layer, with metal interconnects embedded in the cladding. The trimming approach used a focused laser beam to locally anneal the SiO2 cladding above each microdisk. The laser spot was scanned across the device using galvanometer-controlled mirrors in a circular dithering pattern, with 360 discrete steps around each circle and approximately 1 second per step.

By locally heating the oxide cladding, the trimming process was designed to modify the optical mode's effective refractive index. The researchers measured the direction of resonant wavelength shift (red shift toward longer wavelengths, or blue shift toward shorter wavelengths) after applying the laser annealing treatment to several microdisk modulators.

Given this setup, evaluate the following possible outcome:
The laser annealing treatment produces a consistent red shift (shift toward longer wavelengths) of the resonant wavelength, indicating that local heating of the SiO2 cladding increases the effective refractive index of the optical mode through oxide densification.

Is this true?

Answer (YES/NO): YES